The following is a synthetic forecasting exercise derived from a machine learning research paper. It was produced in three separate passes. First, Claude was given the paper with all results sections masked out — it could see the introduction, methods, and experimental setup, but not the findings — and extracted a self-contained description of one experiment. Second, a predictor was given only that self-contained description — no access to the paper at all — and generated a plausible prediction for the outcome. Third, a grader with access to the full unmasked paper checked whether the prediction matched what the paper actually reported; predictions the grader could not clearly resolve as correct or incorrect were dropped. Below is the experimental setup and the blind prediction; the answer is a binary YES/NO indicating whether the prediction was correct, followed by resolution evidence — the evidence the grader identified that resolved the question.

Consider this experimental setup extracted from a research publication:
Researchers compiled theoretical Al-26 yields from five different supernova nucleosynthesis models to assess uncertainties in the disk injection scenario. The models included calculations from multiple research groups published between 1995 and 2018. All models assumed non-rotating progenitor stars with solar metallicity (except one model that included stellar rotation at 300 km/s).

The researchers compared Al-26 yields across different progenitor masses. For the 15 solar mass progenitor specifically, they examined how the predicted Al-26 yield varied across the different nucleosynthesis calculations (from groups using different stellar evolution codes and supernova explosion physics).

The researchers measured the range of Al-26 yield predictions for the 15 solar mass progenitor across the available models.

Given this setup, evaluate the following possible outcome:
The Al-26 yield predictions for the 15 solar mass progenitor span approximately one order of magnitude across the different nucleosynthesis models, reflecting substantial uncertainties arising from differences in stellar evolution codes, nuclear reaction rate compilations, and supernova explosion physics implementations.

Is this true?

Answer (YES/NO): NO